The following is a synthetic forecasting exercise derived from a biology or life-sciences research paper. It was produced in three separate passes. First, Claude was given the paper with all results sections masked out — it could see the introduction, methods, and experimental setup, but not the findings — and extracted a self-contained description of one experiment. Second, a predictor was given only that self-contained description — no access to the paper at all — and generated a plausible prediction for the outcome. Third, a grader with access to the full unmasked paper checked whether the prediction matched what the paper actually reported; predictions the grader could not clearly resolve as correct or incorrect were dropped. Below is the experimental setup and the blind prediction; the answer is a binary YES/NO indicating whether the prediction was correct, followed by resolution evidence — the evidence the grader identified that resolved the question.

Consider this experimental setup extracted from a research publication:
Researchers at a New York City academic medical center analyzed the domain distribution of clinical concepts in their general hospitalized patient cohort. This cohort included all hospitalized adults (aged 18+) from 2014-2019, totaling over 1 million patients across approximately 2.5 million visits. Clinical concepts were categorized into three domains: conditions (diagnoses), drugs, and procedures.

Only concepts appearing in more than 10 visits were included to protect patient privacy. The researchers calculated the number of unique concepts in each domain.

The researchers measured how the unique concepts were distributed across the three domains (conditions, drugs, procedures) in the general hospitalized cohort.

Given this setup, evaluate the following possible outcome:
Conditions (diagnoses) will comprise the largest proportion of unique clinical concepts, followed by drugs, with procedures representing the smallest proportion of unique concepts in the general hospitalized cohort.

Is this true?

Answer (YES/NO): NO